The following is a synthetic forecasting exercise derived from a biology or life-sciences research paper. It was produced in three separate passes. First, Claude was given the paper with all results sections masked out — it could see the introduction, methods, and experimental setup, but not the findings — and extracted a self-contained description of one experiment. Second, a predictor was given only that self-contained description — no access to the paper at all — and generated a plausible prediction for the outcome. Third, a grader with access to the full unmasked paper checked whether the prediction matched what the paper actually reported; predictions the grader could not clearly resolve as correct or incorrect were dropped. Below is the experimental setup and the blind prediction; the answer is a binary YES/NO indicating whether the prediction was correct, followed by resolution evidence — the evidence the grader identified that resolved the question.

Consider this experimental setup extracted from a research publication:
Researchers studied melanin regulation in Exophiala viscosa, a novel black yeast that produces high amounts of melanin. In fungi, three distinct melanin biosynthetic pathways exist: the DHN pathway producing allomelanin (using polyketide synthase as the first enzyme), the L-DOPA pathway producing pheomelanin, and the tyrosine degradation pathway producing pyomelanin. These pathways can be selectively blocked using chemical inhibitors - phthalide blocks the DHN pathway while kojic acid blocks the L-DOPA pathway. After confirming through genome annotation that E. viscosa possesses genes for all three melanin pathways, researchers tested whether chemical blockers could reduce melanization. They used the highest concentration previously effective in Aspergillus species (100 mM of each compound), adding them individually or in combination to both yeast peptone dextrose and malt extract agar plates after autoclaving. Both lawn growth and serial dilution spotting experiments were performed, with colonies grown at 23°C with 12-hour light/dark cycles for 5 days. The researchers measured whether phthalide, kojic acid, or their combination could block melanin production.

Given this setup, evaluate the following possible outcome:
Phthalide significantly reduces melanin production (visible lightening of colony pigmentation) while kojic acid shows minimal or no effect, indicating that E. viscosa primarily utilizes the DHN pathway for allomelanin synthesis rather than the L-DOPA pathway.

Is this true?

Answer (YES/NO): NO